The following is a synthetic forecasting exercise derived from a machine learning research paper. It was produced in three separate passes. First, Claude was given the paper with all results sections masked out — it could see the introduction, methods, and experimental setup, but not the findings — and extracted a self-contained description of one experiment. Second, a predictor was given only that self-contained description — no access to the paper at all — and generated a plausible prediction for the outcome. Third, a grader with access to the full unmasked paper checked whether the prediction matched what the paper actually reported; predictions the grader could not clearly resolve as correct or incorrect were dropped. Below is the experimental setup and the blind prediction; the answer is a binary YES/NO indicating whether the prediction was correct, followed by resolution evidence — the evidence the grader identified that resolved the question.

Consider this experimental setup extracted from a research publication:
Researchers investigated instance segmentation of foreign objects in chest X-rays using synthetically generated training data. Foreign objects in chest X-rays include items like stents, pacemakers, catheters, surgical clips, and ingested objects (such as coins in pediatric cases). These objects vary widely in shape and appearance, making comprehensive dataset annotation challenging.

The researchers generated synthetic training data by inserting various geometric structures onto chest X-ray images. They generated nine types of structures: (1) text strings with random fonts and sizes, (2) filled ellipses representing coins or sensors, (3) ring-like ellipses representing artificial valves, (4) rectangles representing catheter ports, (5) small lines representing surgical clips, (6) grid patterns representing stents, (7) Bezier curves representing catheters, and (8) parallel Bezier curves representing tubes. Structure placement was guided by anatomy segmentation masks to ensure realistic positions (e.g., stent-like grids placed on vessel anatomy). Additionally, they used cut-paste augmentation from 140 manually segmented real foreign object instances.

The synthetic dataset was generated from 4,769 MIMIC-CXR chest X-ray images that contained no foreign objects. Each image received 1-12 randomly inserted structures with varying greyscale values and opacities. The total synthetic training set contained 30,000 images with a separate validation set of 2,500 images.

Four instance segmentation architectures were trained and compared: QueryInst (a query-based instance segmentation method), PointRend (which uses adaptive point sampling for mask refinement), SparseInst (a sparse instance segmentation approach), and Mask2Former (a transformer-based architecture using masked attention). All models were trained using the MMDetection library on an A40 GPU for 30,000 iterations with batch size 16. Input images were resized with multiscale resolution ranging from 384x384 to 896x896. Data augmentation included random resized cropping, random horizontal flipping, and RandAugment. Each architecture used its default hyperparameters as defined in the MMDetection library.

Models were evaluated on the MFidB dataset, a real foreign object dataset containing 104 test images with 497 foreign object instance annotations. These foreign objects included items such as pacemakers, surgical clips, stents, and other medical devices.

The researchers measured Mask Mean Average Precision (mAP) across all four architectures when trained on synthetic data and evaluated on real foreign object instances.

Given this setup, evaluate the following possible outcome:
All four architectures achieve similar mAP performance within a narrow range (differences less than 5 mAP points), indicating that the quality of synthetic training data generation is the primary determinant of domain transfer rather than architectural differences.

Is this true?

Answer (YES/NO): NO